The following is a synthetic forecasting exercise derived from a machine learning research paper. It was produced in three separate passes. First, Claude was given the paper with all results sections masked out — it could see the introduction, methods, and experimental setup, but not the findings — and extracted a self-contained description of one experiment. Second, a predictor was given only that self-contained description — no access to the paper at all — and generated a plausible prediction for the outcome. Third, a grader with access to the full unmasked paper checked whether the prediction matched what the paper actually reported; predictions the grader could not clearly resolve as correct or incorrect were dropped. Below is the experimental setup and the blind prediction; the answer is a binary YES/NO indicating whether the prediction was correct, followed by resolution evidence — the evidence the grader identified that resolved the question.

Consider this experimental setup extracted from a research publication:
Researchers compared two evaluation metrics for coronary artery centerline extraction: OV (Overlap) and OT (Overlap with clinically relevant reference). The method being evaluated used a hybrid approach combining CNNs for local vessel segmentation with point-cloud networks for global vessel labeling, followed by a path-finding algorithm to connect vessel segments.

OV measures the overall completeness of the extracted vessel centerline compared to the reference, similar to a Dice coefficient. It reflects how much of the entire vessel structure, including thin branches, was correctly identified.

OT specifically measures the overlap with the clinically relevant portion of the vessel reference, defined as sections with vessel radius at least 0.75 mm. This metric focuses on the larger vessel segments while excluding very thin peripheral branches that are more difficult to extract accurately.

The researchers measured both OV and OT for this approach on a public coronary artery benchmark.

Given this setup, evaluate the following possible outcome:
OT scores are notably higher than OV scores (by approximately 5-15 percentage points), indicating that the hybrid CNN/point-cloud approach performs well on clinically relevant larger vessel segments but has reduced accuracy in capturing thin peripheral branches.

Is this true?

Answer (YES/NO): NO